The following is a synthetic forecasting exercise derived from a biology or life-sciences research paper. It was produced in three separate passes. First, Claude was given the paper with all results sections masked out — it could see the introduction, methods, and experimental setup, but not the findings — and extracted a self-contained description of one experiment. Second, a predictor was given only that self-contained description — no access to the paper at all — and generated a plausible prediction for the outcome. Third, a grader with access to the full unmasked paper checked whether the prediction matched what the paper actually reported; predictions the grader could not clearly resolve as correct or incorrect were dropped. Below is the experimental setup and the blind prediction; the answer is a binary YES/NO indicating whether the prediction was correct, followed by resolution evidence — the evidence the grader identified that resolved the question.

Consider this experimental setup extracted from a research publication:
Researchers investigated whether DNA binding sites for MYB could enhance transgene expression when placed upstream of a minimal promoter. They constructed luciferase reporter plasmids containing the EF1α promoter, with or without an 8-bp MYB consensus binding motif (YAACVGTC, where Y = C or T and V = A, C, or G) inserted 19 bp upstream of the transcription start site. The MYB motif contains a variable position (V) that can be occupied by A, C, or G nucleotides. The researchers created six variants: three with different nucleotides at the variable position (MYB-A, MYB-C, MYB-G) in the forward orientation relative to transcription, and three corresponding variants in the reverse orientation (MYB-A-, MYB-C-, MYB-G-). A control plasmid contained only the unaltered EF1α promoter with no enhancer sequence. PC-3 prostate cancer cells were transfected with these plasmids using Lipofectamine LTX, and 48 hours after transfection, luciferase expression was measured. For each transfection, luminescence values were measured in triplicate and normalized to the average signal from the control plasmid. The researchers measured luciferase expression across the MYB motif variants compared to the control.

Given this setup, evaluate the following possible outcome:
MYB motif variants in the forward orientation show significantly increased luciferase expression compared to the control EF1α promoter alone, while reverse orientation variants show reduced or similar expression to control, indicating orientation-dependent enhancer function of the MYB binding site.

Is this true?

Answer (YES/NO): NO